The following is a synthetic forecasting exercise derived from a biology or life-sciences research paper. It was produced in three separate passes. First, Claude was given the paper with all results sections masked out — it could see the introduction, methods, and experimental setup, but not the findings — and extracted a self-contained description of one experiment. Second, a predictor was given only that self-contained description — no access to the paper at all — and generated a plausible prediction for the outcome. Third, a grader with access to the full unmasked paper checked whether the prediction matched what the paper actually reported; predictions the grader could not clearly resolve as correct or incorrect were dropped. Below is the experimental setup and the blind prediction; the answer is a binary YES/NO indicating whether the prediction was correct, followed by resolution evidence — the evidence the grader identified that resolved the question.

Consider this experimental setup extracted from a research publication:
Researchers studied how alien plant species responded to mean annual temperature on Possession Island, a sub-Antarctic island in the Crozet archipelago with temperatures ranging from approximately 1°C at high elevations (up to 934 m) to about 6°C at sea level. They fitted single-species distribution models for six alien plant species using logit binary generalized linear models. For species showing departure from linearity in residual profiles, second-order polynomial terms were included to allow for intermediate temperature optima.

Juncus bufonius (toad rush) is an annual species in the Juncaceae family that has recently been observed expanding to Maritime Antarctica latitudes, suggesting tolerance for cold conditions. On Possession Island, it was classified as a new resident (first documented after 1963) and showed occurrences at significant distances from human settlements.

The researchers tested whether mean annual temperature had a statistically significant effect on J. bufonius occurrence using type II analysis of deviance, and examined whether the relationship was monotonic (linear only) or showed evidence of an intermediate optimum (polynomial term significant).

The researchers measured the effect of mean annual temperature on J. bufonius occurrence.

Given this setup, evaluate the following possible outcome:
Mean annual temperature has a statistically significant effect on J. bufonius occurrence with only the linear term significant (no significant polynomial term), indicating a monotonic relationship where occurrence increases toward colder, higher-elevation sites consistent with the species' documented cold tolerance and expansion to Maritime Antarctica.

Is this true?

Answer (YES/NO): NO